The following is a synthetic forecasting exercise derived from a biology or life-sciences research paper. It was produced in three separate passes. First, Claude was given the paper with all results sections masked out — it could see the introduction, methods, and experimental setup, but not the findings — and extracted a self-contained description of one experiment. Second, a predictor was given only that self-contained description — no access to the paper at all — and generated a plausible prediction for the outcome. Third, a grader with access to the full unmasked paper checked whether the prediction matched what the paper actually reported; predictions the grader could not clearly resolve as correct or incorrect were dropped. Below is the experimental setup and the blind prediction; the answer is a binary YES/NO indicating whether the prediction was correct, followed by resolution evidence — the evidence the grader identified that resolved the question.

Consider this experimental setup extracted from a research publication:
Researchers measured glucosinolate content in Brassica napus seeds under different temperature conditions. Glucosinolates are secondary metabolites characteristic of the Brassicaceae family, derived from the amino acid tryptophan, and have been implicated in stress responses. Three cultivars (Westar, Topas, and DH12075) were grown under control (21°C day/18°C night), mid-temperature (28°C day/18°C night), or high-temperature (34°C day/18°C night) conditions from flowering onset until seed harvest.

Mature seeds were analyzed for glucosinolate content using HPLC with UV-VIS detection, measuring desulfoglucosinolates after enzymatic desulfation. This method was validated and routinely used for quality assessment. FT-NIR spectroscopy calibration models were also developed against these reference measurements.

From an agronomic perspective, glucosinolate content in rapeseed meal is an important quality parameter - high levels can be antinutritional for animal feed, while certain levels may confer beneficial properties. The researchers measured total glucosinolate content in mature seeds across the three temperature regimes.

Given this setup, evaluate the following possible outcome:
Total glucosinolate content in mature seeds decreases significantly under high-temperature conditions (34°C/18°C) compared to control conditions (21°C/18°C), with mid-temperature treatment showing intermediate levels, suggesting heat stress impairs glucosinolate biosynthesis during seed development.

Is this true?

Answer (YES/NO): NO